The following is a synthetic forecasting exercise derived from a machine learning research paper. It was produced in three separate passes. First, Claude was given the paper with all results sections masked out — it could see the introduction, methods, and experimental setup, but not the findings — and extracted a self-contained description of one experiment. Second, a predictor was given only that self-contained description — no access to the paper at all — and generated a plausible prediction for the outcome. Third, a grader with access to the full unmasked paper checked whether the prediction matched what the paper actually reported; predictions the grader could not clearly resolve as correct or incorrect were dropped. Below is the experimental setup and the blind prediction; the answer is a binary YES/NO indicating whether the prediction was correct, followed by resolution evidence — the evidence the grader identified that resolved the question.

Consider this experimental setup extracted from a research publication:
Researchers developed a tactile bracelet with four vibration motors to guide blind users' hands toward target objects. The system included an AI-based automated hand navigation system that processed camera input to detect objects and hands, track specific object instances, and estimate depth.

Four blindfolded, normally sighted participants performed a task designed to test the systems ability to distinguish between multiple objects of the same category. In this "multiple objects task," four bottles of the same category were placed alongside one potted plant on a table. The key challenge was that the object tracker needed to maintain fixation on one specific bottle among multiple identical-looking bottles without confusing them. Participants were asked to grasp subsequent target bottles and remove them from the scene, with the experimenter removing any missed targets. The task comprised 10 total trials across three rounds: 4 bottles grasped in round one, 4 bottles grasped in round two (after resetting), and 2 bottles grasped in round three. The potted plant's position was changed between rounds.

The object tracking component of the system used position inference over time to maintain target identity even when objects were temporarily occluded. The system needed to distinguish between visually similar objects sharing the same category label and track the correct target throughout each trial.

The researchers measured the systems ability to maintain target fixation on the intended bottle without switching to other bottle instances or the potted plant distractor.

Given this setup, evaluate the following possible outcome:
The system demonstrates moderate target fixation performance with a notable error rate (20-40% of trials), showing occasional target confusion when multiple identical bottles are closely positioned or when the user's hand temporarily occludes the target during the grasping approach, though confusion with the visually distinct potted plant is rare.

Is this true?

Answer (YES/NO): NO